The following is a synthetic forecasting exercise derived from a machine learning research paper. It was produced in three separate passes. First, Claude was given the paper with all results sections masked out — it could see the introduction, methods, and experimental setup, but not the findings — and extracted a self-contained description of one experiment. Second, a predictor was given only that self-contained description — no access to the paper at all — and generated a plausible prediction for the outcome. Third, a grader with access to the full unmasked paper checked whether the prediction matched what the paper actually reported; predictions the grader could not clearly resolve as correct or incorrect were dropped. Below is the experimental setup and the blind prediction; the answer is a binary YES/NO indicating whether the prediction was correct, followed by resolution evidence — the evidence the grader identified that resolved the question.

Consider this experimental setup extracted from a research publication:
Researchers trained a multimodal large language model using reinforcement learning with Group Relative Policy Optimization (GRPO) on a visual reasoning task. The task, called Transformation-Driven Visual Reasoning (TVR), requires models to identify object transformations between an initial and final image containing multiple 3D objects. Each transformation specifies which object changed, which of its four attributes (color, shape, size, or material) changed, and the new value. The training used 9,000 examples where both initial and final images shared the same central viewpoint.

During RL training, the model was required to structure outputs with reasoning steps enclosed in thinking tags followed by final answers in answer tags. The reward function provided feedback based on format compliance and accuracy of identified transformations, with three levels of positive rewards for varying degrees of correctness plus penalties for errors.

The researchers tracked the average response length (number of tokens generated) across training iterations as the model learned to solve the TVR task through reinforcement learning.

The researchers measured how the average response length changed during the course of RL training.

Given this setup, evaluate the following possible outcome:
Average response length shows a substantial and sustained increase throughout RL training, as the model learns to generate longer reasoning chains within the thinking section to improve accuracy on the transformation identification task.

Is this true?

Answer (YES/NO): NO